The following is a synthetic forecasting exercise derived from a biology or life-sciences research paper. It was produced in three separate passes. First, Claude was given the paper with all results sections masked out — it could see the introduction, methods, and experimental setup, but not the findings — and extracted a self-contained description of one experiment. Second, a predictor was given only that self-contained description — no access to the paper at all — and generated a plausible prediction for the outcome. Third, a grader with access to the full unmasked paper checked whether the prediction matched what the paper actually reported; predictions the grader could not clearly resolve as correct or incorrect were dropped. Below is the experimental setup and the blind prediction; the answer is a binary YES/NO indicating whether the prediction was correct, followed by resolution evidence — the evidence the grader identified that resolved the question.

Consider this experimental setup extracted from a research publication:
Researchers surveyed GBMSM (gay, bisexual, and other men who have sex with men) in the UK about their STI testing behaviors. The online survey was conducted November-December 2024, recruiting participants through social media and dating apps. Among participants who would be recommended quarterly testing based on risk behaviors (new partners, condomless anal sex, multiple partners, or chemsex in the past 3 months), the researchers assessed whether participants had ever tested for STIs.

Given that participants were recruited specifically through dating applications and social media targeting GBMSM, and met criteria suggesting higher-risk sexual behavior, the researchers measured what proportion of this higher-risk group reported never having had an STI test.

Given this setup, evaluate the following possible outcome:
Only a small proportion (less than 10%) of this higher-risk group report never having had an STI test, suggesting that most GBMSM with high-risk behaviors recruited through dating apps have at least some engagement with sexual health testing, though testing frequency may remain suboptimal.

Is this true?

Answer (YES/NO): YES